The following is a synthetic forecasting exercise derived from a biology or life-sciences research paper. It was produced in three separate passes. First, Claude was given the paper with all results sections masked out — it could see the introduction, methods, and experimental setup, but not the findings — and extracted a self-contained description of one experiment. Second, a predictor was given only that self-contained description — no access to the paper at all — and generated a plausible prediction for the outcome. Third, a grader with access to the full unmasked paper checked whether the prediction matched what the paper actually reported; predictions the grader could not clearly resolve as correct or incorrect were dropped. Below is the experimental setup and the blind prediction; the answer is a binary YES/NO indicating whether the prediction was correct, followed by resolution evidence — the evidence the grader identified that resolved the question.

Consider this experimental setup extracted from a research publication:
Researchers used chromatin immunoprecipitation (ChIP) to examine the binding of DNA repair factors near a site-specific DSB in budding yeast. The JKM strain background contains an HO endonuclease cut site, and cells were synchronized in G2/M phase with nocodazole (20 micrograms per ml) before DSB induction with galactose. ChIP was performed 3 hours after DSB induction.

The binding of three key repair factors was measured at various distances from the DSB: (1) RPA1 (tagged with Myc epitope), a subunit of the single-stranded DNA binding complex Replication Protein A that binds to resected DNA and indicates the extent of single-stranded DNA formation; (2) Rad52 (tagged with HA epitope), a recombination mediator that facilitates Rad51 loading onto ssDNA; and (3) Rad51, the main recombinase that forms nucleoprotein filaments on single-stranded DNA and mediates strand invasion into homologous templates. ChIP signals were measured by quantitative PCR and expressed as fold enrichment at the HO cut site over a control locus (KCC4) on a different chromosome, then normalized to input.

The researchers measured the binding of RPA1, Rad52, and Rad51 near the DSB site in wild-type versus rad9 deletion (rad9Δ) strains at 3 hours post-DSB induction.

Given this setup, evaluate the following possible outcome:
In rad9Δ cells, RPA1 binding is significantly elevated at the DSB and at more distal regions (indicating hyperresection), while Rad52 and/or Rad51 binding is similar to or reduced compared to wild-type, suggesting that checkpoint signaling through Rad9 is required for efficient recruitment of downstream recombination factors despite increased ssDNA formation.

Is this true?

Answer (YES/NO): NO